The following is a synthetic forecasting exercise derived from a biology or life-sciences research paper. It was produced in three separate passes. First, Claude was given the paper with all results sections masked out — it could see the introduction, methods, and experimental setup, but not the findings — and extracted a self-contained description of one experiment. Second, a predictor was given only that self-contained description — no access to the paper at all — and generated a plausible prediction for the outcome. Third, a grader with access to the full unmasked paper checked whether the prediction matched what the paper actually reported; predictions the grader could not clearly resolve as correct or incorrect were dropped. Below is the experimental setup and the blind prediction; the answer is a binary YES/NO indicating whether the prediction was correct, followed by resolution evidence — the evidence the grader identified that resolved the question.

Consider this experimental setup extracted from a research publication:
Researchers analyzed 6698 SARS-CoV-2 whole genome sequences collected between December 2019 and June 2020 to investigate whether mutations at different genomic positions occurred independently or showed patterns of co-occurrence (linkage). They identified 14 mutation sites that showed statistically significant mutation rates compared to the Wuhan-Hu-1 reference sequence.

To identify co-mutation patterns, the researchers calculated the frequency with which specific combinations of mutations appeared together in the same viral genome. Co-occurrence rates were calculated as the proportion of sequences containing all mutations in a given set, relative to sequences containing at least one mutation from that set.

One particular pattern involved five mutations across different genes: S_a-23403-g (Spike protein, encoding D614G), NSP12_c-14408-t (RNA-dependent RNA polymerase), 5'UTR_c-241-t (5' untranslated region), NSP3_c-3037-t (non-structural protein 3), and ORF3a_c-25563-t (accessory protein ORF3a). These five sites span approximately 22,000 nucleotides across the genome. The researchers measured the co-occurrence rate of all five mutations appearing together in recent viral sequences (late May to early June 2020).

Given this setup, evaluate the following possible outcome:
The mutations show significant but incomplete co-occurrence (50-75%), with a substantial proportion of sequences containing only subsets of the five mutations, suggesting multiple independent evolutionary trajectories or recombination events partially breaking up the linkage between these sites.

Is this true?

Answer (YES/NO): NO